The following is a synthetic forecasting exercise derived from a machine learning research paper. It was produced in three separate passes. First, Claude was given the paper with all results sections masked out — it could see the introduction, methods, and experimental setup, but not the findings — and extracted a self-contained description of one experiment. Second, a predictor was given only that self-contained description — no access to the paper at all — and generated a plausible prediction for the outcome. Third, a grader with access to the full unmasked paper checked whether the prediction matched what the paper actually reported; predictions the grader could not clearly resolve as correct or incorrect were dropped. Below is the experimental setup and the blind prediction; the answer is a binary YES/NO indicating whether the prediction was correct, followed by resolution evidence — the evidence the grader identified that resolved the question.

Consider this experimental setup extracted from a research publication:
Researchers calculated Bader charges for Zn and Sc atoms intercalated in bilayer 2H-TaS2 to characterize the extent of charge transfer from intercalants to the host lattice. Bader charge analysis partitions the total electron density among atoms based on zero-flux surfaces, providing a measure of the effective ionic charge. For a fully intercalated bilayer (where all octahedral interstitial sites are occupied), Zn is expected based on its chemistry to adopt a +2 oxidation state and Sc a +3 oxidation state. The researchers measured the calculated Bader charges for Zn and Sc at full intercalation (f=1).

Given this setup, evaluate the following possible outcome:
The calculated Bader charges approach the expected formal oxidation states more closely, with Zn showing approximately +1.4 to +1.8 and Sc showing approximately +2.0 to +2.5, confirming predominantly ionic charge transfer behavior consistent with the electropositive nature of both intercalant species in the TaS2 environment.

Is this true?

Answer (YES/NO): NO